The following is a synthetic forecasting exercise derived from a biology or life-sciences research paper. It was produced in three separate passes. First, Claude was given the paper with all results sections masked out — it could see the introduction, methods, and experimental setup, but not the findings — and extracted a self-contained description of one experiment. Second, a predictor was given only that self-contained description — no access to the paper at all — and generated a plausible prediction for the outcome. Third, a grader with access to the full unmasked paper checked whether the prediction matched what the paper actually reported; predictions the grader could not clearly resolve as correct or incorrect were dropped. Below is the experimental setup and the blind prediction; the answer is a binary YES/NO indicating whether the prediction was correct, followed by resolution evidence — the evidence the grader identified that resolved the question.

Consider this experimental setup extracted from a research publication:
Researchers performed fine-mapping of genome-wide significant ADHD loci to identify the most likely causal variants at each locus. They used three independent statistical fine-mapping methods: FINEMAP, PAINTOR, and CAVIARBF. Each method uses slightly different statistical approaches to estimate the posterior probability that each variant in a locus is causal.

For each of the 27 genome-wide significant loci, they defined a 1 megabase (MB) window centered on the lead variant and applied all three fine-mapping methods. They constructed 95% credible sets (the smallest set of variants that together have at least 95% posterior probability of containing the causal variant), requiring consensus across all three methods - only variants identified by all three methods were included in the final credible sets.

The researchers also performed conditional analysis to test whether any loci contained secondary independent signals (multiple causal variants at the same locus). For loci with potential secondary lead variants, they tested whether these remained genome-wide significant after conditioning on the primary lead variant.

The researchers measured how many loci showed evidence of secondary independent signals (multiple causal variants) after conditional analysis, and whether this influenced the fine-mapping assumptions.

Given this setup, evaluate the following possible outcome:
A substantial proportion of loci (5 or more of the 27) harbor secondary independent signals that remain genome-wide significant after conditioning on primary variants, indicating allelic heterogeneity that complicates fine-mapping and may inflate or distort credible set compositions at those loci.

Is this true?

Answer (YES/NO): NO